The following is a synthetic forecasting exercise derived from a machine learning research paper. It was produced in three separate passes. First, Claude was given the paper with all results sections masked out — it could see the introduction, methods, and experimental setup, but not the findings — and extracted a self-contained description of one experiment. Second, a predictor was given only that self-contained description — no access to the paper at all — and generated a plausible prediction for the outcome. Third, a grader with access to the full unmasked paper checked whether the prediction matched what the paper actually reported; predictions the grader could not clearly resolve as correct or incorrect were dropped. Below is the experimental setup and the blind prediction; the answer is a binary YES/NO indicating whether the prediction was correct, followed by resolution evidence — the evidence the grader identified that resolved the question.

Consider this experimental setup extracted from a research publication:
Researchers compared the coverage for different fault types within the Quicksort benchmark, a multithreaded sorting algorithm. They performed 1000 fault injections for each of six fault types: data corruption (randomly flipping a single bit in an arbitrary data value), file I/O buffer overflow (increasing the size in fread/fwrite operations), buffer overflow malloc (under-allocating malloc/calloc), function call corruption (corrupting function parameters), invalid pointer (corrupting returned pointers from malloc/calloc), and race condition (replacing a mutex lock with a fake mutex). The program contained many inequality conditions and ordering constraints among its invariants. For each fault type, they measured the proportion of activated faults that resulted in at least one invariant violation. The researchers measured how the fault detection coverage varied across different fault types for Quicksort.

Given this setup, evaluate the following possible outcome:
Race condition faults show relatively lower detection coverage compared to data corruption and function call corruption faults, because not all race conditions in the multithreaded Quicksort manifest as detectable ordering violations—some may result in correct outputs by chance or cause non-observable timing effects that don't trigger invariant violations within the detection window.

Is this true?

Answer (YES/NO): NO